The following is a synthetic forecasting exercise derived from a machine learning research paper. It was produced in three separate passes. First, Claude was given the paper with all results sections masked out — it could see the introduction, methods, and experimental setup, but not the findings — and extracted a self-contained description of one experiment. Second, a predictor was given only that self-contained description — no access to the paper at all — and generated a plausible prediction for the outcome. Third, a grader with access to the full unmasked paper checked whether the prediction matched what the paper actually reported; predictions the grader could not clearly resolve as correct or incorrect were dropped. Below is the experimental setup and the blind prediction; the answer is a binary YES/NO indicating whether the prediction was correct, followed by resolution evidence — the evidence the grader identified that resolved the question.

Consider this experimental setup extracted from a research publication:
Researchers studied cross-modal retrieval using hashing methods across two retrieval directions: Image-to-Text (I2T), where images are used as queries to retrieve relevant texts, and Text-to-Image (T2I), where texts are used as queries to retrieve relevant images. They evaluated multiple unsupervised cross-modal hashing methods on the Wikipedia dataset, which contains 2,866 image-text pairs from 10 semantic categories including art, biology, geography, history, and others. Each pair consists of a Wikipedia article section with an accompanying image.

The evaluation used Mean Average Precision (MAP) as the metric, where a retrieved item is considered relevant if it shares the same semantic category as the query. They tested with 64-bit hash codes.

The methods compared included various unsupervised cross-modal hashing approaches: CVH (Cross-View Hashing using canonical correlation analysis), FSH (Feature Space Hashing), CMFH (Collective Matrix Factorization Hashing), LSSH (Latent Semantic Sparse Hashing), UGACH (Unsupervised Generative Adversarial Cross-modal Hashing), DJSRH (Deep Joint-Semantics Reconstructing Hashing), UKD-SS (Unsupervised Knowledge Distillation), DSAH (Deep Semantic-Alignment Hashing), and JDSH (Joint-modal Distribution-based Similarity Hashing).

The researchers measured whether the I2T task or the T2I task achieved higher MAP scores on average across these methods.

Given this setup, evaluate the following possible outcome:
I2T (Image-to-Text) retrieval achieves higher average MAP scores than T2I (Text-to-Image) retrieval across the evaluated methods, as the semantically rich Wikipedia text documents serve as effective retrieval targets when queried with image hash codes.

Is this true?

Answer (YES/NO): NO